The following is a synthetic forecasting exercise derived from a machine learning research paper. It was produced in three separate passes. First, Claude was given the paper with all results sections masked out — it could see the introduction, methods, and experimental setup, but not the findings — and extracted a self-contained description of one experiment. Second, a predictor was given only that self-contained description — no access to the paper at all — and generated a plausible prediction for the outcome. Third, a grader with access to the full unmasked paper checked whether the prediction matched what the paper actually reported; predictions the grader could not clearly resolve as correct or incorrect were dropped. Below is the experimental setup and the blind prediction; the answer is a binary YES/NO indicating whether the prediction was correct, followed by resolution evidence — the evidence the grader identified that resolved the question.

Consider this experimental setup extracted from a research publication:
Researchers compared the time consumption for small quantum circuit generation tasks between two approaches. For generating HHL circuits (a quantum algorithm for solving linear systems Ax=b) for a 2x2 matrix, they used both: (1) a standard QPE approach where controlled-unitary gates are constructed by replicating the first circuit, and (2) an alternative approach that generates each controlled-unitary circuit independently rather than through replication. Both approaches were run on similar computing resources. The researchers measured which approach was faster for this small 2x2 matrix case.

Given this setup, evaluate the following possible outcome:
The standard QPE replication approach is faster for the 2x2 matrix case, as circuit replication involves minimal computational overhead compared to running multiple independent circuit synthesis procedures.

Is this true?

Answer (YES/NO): YES